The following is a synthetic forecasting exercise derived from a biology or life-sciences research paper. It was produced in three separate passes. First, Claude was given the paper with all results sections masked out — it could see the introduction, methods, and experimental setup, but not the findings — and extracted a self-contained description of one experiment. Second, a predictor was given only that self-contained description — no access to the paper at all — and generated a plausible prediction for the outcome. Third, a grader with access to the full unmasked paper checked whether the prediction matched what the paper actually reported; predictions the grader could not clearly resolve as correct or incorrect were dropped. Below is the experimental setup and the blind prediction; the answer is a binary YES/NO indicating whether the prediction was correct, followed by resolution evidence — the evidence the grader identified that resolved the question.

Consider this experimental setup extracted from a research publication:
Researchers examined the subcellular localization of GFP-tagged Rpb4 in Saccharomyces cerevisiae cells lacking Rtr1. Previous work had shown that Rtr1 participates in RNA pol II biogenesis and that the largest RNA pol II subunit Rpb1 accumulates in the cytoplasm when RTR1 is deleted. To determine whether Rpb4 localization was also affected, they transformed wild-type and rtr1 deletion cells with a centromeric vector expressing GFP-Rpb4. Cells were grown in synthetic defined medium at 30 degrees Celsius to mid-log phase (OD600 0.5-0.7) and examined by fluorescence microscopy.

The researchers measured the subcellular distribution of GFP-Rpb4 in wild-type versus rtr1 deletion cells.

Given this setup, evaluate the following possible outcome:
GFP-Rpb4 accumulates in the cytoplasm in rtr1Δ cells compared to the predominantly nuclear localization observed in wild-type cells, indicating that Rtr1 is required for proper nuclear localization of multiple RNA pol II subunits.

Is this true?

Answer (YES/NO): YES